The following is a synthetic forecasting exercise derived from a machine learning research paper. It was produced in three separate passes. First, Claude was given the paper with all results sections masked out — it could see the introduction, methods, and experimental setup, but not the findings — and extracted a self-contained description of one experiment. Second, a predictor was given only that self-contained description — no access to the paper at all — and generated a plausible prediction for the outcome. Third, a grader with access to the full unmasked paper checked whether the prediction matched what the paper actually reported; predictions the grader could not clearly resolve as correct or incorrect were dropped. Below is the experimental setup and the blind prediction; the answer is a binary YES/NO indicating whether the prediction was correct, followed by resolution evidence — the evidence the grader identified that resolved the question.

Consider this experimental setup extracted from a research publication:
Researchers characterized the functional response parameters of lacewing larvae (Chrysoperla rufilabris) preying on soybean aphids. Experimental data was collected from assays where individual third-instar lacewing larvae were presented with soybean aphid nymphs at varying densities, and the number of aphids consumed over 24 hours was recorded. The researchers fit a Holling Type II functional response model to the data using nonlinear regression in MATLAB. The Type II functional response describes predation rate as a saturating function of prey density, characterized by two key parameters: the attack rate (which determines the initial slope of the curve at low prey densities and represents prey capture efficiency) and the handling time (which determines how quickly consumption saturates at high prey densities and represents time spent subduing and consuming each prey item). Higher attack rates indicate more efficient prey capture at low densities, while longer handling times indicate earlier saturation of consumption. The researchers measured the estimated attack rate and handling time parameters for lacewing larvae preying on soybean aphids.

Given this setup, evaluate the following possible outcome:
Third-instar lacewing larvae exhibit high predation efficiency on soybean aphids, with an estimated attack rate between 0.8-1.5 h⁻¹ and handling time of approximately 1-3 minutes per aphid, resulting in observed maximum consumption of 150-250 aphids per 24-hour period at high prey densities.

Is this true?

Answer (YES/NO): NO